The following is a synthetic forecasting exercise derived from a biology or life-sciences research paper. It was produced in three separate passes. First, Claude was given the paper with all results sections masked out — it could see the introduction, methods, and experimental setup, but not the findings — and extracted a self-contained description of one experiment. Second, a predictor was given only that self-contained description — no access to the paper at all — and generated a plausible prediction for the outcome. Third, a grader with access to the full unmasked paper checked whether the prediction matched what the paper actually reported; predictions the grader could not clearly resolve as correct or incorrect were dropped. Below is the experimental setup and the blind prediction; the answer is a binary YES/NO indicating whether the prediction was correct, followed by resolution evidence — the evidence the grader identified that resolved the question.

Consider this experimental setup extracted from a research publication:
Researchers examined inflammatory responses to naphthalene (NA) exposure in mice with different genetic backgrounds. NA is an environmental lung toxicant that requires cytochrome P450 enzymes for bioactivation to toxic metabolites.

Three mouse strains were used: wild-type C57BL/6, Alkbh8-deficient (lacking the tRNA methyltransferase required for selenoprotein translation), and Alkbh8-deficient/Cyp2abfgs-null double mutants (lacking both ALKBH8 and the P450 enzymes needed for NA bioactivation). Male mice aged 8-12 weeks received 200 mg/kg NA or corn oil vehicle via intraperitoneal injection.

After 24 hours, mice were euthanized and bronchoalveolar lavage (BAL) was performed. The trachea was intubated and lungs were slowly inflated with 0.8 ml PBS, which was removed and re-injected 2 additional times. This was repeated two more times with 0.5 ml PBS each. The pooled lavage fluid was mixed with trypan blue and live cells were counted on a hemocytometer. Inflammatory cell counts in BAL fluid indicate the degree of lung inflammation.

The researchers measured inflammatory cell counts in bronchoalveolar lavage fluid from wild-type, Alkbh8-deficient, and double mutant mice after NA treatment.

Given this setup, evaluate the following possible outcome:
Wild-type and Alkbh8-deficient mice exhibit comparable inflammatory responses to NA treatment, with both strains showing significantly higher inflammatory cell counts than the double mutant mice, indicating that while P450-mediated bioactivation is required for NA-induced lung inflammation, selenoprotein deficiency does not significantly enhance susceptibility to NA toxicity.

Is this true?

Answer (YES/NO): NO